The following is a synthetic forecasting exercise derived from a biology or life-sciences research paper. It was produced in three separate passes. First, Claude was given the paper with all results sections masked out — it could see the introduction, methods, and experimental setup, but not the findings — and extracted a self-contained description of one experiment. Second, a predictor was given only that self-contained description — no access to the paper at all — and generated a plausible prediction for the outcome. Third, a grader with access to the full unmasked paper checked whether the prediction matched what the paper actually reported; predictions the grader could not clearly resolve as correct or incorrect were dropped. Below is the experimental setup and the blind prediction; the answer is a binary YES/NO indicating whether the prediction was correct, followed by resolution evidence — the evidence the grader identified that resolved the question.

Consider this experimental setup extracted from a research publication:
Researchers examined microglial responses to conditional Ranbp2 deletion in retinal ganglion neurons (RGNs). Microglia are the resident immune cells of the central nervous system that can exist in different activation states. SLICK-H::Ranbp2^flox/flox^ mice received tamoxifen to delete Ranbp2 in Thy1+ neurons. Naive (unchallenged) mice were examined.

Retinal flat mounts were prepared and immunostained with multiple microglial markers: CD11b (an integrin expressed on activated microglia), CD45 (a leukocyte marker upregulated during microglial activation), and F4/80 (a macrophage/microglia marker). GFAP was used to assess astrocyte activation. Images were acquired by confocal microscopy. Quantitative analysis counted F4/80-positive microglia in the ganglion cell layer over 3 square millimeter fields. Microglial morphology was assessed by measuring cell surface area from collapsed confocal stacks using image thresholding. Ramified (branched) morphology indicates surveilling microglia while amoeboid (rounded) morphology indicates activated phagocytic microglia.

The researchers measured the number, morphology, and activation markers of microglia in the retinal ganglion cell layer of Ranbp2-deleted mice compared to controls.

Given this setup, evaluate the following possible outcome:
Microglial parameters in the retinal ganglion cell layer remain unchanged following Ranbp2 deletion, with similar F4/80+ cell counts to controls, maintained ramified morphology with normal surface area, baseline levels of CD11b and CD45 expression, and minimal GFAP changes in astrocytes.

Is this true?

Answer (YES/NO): NO